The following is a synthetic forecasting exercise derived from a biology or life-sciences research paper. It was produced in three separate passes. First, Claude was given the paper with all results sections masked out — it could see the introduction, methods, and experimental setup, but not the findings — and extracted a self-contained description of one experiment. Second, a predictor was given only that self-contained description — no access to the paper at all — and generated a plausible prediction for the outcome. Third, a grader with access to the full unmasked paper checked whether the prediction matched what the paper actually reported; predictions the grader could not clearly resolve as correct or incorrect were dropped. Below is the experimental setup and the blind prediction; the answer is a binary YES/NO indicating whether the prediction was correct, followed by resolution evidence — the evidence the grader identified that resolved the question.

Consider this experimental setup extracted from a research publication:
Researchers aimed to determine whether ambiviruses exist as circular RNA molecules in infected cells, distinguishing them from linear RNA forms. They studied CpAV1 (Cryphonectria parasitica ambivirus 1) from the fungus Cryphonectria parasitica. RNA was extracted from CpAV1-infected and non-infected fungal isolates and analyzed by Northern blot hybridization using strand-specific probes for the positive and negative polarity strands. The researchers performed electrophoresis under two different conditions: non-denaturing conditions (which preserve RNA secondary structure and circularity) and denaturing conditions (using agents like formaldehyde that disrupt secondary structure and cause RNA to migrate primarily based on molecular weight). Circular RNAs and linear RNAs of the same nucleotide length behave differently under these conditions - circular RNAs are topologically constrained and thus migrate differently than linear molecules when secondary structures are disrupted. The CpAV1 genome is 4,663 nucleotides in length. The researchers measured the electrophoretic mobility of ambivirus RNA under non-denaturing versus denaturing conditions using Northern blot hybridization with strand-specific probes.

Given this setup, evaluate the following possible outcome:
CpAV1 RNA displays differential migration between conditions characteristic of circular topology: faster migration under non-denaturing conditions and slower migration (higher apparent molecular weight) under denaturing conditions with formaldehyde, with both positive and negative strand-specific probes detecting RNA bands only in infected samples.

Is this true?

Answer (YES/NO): YES